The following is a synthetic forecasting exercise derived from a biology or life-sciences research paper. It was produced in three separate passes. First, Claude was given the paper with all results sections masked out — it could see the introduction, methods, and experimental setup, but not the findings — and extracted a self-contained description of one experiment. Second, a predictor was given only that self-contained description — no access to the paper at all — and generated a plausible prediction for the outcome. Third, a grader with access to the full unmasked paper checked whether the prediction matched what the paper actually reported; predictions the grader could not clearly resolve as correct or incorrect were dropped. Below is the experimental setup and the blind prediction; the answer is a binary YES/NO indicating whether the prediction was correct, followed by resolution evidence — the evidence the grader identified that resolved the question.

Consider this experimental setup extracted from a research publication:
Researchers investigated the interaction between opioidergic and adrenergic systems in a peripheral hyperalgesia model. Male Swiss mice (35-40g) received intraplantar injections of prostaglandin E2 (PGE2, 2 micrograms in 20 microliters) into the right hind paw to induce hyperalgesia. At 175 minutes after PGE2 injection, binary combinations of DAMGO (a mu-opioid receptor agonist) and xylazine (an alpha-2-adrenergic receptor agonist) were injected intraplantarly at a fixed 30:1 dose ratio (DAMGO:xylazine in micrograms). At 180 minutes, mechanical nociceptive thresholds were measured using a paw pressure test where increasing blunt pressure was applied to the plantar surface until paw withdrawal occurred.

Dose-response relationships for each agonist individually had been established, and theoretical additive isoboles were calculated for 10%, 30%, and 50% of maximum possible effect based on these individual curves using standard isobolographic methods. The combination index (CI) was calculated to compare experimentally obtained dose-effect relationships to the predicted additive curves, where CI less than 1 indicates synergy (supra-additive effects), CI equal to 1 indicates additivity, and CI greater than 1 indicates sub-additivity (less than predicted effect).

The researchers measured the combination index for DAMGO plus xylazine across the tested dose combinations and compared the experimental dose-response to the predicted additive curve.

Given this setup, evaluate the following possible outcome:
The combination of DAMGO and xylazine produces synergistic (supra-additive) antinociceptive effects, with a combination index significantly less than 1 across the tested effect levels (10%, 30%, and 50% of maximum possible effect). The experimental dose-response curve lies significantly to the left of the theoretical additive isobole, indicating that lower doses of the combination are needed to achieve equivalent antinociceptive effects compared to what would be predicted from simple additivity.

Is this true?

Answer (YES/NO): NO